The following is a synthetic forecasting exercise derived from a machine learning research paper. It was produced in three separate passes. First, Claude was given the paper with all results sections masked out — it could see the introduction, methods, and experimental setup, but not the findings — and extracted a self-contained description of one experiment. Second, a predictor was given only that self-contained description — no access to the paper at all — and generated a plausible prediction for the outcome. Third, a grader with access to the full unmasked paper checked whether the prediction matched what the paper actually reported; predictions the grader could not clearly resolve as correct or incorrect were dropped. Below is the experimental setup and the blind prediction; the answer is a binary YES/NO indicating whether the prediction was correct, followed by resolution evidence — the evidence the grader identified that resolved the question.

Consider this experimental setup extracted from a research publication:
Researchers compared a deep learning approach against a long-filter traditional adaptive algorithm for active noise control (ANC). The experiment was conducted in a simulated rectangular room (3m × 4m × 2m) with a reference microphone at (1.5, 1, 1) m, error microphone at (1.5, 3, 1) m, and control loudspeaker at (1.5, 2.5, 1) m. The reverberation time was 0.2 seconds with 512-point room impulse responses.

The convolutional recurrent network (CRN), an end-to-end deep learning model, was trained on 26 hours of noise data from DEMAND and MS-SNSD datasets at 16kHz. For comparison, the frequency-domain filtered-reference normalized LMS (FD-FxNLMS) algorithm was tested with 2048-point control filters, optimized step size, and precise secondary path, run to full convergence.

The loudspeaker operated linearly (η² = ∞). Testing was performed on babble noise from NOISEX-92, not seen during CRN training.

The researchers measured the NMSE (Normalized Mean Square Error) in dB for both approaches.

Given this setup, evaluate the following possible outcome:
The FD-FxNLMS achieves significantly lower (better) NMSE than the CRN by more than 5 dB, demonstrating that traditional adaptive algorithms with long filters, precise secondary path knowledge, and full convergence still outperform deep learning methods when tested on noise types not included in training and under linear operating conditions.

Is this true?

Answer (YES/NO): YES